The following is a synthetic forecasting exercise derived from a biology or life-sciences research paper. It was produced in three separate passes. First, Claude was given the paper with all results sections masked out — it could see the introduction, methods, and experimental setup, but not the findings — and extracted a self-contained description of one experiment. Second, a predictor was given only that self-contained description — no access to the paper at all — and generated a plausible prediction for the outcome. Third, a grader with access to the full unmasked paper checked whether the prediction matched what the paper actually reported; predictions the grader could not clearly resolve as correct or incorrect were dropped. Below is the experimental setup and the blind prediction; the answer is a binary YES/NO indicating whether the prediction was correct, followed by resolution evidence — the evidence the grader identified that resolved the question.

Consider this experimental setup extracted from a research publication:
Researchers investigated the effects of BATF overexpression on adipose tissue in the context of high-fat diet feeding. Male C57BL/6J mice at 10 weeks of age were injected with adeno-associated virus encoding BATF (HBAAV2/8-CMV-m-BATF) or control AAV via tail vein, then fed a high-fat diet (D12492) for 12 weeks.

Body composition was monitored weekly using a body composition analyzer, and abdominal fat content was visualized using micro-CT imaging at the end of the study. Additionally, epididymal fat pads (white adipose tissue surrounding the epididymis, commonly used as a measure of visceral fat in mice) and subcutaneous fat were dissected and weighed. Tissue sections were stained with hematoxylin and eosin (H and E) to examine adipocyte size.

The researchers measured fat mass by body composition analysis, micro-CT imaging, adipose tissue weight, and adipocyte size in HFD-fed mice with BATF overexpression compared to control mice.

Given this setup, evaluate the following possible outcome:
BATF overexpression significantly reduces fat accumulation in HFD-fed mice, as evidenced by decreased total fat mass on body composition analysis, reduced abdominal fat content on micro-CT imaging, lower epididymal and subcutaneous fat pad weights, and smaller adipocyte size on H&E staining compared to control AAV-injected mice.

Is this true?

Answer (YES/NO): YES